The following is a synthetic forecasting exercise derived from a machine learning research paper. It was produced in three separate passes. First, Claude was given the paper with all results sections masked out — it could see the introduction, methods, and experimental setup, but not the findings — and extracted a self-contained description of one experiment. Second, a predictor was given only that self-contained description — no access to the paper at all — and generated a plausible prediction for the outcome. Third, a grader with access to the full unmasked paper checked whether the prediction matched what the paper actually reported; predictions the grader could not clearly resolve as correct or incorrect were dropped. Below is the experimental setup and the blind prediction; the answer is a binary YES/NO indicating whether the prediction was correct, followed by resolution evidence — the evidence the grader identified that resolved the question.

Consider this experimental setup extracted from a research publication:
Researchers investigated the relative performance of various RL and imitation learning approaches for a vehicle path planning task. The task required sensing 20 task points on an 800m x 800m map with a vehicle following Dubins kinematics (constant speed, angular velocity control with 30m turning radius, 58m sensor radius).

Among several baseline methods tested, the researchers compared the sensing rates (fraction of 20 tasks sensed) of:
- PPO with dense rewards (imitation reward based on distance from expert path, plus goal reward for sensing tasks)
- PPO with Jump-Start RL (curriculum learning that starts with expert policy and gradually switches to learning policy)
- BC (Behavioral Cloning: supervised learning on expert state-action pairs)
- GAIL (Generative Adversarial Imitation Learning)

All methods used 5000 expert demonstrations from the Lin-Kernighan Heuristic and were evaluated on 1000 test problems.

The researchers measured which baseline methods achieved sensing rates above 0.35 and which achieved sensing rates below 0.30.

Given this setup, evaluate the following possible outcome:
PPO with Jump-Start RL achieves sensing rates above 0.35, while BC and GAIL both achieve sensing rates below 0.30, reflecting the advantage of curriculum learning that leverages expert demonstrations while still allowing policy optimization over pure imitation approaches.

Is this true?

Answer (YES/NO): YES